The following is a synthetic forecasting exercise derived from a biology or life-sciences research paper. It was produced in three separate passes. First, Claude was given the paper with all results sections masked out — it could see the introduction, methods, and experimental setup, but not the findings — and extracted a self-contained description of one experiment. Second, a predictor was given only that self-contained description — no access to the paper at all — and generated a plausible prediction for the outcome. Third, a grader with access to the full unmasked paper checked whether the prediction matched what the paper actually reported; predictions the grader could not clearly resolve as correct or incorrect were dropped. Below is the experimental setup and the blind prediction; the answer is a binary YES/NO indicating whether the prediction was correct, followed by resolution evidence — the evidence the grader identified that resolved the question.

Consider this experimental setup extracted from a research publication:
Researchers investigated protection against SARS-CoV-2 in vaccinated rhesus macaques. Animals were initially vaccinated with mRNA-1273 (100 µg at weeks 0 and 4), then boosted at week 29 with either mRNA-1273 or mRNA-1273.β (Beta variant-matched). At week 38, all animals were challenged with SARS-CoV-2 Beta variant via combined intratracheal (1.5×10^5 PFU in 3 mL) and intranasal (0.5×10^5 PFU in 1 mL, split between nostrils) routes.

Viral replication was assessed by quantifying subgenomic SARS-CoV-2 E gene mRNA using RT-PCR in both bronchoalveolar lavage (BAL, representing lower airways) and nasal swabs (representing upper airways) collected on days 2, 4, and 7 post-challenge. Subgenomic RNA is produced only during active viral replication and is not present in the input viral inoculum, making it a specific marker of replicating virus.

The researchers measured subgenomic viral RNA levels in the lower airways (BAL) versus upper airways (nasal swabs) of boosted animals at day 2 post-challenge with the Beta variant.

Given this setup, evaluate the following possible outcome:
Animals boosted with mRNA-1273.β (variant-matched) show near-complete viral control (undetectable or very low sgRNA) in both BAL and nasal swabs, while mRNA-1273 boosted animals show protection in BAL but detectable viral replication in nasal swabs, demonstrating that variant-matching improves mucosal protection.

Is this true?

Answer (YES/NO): NO